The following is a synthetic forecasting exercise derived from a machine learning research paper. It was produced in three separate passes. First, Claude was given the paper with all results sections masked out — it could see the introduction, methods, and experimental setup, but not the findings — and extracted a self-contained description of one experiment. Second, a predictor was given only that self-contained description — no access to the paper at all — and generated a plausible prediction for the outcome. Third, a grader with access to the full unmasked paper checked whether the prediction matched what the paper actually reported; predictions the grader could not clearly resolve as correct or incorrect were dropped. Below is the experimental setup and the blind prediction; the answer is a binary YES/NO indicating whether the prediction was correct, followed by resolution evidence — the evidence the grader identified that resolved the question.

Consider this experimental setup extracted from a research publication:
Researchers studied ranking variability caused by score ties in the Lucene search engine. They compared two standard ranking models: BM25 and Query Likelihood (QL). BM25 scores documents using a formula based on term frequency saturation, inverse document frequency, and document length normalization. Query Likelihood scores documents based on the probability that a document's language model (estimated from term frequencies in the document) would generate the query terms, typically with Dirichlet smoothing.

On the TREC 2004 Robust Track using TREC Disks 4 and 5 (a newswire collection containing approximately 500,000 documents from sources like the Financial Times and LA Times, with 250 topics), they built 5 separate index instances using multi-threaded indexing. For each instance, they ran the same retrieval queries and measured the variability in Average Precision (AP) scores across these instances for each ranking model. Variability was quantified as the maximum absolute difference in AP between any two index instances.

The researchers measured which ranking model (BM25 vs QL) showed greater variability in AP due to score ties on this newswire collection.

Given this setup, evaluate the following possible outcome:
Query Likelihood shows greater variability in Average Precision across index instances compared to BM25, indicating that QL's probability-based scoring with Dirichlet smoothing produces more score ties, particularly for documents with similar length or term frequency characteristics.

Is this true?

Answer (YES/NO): YES